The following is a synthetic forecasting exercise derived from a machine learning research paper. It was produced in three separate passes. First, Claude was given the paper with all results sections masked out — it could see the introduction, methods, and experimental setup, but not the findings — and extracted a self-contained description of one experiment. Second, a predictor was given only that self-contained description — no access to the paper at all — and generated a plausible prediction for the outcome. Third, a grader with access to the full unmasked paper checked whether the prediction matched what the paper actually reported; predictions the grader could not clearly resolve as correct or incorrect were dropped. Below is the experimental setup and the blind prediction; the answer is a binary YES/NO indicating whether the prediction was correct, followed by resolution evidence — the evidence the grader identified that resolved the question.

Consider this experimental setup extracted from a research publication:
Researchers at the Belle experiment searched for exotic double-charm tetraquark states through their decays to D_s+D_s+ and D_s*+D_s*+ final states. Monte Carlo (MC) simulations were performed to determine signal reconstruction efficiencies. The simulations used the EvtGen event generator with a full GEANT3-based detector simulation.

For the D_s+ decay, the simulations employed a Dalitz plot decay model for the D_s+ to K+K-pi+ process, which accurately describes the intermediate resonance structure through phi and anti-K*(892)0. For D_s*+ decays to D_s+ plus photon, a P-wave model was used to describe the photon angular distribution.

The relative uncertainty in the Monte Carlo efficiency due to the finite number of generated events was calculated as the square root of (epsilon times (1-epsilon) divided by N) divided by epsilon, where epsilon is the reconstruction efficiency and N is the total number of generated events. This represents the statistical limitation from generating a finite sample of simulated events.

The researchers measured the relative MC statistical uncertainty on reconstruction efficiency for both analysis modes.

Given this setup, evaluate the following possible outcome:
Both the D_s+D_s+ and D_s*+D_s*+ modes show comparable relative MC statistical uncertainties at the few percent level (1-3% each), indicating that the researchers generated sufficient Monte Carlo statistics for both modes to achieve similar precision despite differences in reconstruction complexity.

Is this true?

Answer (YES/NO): YES